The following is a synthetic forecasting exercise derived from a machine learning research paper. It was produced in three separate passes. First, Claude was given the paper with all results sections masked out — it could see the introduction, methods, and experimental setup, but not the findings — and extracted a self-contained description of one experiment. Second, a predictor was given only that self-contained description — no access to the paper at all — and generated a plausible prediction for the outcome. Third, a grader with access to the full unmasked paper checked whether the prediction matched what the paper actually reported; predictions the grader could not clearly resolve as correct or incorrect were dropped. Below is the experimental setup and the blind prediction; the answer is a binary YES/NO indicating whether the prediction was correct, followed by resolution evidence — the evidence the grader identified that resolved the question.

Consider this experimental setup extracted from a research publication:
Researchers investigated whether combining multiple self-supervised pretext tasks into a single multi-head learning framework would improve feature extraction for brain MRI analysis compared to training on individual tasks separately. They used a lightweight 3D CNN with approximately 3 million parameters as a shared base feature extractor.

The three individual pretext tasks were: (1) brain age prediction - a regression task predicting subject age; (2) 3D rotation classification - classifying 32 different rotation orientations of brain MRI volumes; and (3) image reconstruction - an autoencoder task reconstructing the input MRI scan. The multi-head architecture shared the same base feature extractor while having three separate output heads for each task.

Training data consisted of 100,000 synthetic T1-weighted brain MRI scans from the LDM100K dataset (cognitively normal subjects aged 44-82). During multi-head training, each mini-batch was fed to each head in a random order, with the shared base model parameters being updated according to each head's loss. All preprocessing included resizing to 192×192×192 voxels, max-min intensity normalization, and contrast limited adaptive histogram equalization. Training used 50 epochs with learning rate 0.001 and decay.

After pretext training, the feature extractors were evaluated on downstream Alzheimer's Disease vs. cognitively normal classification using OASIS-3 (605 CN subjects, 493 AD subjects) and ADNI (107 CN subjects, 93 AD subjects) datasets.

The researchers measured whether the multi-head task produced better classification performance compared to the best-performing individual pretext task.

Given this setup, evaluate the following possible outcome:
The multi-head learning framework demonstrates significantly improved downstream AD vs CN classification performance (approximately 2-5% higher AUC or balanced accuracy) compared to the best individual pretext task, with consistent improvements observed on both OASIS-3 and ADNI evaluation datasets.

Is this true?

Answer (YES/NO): NO